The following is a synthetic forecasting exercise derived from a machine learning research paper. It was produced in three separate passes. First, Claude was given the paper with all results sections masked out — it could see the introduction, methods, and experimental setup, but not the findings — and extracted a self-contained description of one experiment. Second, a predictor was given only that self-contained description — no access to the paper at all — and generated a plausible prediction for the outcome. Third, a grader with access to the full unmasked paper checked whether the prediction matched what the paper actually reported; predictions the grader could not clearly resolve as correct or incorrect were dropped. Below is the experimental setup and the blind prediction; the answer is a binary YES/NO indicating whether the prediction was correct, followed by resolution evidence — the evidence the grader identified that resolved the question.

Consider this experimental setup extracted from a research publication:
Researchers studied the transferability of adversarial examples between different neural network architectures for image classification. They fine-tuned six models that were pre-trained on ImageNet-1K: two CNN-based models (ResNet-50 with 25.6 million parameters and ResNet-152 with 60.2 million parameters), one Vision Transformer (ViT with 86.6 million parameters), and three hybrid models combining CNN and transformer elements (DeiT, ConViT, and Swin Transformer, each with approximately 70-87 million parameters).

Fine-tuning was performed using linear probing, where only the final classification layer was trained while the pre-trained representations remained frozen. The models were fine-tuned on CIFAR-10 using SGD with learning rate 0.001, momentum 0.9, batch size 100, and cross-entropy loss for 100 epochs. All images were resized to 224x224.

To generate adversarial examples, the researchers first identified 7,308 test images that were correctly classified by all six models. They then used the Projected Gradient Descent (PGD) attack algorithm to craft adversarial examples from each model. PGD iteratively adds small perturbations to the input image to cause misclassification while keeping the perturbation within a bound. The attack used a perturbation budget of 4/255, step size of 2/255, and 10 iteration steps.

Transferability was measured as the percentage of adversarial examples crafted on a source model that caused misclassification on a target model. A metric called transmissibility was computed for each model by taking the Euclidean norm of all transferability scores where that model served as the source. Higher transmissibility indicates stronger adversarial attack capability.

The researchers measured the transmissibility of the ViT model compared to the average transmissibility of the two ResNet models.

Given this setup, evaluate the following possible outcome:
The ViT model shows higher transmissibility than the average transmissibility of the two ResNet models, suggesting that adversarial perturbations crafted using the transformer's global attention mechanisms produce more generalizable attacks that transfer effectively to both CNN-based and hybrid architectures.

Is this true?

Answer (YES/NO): YES